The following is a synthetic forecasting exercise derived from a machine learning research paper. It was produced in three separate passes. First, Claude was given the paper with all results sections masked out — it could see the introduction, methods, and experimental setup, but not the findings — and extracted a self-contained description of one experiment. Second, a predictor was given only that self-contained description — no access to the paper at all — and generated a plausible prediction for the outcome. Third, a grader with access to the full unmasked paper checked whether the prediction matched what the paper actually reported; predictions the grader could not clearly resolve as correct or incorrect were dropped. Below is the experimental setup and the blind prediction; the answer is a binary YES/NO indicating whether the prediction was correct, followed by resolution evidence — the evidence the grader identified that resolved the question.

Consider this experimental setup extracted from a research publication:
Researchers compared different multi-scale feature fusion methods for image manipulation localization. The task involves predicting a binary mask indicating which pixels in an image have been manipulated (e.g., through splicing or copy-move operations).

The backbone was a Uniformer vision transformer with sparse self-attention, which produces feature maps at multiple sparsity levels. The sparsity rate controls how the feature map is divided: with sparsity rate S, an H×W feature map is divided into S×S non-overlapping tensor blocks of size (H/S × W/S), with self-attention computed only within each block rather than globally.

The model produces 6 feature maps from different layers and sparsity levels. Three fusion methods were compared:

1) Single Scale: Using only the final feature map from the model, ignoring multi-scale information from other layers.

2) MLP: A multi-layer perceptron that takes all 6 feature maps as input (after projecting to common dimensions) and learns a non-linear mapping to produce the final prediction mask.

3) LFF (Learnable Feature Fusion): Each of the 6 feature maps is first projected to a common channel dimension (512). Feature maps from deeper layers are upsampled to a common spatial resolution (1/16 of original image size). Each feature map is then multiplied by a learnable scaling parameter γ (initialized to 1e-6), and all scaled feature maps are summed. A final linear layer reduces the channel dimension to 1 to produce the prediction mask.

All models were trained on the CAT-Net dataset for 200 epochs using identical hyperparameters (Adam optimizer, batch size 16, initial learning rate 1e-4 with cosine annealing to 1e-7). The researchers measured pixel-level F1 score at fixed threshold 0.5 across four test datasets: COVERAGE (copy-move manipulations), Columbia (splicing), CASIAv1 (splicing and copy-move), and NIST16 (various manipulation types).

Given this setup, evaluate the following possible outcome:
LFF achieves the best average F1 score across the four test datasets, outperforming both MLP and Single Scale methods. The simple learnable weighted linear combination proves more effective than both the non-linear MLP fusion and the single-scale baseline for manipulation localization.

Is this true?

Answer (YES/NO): YES